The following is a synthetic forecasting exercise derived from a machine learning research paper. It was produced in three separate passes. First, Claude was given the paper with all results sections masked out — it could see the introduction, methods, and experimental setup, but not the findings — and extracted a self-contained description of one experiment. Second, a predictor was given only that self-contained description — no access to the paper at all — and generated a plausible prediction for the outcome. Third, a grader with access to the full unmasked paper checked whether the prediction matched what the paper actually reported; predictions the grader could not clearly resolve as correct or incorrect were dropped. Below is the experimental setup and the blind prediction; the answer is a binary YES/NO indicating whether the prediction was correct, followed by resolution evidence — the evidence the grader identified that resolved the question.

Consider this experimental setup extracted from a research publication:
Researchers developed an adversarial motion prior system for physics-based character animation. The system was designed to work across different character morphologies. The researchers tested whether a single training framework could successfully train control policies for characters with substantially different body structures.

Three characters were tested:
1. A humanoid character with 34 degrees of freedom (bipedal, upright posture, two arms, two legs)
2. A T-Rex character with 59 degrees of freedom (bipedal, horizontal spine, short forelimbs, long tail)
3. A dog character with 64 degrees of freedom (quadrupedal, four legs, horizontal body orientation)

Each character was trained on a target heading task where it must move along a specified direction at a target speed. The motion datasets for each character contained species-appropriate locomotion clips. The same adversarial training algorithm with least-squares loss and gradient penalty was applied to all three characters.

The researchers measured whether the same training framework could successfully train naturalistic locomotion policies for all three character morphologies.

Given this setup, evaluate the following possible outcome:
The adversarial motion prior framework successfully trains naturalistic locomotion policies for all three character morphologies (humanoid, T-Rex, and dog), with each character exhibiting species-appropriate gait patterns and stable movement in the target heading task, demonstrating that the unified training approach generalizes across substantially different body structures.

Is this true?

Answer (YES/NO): NO